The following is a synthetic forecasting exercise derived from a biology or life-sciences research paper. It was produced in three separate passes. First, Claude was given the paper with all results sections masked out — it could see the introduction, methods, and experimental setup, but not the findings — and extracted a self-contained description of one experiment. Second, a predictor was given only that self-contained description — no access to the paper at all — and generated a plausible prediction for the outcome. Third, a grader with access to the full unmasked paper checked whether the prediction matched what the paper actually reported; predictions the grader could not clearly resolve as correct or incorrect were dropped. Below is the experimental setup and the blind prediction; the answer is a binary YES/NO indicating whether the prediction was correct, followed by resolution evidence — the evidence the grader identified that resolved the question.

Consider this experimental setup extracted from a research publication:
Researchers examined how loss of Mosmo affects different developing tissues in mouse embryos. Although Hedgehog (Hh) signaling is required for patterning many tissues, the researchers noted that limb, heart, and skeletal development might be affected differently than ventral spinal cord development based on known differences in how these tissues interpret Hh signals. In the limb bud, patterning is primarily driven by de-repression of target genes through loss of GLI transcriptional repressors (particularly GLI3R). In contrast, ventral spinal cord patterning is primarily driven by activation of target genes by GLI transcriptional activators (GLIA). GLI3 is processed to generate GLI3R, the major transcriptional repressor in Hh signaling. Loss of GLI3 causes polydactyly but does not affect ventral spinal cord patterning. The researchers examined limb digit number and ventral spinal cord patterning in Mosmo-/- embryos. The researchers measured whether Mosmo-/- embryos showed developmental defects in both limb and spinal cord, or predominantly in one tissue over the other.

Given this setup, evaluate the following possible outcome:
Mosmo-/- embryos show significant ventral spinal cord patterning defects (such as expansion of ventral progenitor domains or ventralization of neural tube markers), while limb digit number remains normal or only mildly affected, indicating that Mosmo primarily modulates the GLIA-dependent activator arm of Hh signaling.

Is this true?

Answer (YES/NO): NO